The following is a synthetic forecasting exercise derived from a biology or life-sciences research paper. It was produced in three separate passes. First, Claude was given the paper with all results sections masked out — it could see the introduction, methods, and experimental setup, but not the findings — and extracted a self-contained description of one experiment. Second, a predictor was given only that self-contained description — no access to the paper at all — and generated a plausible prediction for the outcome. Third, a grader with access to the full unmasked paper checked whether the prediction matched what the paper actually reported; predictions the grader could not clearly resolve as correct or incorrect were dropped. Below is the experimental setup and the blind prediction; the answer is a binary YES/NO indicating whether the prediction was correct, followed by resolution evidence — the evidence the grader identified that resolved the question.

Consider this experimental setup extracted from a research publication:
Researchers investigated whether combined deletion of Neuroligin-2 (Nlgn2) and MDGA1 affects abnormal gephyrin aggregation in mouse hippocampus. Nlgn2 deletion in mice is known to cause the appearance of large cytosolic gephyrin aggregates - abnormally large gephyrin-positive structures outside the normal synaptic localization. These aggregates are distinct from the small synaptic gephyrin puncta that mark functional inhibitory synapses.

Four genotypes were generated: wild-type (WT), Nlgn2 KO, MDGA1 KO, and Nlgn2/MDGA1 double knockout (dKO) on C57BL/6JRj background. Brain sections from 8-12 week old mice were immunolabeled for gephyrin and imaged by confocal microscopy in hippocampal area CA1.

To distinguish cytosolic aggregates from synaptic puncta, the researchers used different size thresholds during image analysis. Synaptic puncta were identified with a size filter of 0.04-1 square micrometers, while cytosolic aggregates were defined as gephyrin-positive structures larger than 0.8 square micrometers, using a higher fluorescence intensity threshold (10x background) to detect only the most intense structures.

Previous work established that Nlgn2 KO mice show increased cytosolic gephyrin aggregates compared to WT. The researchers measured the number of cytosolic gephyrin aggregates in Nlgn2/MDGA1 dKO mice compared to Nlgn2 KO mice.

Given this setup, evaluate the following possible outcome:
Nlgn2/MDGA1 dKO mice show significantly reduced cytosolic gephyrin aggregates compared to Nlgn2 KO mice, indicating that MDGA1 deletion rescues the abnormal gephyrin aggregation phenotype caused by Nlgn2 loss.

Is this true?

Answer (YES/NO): YES